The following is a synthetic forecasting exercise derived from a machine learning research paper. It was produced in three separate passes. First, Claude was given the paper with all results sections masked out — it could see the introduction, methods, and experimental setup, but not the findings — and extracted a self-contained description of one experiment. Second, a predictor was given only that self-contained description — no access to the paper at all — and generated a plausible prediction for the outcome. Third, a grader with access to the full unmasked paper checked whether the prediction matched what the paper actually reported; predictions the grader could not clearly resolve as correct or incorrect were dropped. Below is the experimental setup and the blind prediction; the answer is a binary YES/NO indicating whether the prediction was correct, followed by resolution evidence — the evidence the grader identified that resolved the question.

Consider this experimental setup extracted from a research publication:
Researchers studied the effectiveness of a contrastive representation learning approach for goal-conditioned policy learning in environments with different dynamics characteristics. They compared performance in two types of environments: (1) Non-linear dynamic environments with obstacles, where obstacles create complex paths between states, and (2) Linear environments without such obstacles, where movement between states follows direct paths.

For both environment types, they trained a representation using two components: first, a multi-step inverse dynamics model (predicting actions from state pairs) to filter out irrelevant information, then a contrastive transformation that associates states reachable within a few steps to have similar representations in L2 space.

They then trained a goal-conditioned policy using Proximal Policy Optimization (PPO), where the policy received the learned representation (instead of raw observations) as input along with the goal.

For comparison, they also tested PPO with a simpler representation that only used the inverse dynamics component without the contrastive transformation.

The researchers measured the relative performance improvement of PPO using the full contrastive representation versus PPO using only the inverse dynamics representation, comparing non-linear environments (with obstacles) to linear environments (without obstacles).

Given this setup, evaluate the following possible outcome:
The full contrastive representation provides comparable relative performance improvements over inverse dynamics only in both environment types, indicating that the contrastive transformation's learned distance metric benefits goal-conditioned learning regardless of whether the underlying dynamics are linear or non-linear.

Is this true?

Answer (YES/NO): NO